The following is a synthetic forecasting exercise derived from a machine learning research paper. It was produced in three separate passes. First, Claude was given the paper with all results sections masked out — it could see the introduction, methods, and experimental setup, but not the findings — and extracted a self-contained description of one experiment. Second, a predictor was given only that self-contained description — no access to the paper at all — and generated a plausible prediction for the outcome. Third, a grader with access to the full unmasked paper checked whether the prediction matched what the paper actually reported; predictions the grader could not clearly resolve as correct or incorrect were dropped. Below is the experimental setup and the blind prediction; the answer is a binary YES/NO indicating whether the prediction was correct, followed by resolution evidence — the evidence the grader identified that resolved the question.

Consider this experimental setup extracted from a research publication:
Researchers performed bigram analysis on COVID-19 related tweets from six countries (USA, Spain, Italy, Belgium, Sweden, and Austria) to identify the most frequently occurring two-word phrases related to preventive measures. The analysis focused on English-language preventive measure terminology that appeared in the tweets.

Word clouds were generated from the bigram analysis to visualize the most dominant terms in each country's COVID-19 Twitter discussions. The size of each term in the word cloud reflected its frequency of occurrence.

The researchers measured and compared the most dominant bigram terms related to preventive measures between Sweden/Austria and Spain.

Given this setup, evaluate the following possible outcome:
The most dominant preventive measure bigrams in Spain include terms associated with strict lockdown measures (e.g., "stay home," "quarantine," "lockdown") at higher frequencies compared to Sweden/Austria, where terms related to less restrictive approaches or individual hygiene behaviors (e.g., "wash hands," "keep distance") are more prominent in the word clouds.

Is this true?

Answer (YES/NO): NO